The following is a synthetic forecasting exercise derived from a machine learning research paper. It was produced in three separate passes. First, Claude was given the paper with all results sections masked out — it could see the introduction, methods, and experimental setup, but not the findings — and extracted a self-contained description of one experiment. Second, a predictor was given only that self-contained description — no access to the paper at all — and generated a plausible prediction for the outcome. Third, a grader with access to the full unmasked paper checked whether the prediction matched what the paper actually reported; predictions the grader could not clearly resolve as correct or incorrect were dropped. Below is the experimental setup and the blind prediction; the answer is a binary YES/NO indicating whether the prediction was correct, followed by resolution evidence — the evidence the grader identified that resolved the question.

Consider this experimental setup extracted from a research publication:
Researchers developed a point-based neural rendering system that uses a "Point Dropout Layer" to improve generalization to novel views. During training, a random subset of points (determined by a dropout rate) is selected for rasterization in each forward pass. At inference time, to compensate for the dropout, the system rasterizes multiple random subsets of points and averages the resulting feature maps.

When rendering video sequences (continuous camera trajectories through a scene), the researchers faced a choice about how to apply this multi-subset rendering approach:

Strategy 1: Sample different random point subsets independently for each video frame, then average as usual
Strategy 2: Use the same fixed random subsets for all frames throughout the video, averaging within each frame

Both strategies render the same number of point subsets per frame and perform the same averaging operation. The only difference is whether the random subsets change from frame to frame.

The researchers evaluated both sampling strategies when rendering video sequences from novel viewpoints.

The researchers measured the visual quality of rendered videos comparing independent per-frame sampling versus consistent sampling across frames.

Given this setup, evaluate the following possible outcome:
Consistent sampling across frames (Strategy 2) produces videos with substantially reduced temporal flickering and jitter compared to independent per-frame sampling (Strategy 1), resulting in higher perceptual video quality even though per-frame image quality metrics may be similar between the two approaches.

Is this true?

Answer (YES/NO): YES